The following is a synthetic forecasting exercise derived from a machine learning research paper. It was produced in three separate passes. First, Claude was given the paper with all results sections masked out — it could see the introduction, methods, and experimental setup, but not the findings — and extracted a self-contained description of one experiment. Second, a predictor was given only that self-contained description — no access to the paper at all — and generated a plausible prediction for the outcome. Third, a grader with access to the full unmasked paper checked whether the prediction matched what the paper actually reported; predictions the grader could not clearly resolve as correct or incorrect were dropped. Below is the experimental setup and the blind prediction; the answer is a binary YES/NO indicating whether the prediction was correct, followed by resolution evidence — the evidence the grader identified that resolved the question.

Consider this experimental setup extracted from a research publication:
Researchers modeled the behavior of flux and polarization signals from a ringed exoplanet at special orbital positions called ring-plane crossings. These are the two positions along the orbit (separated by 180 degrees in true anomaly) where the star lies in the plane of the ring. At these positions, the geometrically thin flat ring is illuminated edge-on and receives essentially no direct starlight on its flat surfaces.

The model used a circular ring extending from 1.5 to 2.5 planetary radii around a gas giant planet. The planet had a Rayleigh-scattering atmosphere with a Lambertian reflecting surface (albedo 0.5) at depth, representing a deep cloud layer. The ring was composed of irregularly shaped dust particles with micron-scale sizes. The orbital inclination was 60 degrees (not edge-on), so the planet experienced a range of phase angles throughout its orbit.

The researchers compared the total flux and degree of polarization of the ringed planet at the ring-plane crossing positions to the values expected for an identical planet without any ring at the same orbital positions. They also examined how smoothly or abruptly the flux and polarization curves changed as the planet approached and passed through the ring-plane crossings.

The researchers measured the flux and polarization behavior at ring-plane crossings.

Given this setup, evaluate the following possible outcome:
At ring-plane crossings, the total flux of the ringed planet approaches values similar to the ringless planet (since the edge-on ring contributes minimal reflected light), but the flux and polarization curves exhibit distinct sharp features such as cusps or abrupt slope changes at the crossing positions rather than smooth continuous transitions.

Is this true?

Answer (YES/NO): YES